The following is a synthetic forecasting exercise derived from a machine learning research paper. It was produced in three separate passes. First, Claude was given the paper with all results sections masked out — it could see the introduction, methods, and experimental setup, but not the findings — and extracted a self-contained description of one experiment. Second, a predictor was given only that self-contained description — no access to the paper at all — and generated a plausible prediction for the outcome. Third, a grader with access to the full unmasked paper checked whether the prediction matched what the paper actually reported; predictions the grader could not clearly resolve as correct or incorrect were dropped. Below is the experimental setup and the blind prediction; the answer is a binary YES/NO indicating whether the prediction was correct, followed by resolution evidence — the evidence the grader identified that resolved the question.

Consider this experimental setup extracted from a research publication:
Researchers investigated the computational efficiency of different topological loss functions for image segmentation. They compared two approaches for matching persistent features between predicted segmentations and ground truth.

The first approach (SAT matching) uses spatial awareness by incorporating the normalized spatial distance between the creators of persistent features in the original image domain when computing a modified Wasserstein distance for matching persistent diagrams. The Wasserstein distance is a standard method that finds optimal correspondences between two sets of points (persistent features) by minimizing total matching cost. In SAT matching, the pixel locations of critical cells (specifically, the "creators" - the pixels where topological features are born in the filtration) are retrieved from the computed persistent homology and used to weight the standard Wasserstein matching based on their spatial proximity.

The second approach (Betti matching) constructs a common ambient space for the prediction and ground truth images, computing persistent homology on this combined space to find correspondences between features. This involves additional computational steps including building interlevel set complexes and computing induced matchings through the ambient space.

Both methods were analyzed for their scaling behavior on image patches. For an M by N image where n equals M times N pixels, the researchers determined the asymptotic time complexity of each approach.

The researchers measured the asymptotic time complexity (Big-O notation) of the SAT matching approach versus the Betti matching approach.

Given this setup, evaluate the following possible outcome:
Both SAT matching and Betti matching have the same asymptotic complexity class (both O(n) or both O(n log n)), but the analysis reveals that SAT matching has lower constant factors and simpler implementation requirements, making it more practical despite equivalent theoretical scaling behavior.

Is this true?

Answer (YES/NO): NO